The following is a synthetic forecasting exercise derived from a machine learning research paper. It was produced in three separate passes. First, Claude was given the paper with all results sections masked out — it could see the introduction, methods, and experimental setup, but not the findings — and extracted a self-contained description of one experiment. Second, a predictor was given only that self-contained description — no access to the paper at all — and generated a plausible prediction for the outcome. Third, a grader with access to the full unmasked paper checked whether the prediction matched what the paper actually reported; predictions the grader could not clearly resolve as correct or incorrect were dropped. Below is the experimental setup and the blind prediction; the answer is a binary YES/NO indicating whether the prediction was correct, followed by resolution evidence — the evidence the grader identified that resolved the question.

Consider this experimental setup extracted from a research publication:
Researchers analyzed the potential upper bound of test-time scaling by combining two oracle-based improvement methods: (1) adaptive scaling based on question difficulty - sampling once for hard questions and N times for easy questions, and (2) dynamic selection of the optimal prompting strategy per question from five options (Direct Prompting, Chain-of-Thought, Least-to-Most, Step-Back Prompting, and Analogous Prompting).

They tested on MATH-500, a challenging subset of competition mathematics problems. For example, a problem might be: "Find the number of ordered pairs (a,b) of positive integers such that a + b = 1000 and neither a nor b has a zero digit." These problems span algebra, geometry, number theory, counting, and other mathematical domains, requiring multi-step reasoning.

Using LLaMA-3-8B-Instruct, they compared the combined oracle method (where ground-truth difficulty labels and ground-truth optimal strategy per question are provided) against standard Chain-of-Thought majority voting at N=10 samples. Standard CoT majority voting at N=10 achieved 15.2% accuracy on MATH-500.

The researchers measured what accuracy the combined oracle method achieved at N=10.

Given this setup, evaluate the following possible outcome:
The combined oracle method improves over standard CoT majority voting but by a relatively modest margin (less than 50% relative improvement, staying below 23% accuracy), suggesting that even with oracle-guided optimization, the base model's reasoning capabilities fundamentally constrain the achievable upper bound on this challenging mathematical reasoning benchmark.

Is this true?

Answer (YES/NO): NO